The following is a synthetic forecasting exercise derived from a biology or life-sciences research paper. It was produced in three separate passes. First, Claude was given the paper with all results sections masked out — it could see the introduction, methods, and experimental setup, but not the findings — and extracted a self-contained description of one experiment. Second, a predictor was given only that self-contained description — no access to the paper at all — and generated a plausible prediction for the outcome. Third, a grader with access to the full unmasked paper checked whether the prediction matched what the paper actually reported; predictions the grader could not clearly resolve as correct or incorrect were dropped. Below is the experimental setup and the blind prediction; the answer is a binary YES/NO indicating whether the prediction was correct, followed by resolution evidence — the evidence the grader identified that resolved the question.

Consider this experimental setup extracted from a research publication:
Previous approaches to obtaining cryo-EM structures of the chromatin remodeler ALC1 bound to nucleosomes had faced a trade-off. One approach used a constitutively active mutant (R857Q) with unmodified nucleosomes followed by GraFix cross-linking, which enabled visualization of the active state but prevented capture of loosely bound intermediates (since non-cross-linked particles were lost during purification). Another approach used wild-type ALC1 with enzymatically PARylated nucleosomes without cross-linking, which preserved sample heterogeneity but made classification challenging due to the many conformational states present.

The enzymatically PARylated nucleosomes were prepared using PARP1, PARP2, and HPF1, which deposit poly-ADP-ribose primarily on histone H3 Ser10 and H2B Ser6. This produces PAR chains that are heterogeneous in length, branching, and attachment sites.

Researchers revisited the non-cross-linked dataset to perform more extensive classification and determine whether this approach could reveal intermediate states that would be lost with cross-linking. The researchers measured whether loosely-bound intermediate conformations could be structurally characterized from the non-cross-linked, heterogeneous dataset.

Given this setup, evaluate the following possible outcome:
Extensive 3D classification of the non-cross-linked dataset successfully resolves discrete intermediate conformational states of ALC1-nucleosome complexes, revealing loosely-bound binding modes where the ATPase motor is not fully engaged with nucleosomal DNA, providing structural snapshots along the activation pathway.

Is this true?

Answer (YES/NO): YES